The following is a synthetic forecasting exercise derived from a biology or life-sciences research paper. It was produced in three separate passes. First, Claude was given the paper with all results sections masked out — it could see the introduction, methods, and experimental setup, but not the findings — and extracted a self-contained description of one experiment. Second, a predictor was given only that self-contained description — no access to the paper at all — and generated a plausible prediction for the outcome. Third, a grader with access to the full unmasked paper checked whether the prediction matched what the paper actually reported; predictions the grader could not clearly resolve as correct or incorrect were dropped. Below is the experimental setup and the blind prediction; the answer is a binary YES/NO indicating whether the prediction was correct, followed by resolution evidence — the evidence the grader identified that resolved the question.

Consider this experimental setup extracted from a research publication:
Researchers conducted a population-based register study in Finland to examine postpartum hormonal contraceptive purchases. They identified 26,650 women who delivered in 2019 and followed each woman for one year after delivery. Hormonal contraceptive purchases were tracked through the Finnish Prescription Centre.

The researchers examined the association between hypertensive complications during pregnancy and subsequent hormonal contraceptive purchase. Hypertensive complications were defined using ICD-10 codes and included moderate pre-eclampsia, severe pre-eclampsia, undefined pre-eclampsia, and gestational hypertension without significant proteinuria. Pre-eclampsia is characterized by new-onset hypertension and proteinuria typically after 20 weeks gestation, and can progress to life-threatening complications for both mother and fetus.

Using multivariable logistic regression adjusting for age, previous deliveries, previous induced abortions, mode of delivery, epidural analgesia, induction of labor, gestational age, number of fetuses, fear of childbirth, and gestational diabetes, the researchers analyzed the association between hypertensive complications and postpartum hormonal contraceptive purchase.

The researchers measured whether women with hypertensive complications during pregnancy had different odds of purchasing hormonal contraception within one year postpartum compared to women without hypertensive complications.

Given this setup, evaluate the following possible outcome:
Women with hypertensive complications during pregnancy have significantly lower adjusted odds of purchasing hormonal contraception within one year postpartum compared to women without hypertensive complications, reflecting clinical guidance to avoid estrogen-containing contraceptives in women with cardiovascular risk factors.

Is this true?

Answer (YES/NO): NO